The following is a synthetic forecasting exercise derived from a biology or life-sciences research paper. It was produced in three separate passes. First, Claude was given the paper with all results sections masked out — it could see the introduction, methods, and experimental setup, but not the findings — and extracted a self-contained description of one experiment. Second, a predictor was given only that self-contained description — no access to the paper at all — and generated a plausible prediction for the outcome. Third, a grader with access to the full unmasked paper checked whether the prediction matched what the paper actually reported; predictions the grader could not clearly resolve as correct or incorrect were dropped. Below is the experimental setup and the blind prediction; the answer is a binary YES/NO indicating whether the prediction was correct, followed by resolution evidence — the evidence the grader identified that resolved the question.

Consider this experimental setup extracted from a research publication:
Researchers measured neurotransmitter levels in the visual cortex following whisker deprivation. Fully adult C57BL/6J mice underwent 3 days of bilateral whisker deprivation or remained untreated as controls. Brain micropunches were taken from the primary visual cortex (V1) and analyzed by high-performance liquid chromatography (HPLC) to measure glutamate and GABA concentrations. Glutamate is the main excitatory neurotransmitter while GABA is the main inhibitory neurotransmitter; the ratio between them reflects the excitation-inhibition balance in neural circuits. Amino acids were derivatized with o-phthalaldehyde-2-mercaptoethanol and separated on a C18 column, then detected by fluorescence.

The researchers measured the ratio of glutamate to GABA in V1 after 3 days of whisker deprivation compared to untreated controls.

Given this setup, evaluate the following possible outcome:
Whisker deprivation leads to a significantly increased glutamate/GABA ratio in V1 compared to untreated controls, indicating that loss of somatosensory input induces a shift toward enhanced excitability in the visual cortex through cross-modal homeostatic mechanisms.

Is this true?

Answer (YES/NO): YES